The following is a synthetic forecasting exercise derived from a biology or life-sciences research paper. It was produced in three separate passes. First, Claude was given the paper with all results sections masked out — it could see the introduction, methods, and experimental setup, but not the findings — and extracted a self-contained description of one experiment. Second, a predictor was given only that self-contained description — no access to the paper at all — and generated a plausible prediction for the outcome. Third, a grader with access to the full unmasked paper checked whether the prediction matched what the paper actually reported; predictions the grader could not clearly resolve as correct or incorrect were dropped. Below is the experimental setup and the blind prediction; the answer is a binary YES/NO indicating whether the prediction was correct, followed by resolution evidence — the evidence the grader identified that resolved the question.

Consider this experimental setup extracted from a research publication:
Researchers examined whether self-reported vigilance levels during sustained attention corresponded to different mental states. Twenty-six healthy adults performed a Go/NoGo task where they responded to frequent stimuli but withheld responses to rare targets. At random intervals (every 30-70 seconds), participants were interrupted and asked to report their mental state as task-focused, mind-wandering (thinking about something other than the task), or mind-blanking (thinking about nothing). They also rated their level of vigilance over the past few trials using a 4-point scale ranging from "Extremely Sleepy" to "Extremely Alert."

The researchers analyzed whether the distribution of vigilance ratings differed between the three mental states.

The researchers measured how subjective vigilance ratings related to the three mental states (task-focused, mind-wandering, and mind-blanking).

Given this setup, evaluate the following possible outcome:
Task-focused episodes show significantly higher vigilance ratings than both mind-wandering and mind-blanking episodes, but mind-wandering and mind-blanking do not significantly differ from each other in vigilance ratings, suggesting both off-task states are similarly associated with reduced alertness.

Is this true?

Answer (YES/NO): NO